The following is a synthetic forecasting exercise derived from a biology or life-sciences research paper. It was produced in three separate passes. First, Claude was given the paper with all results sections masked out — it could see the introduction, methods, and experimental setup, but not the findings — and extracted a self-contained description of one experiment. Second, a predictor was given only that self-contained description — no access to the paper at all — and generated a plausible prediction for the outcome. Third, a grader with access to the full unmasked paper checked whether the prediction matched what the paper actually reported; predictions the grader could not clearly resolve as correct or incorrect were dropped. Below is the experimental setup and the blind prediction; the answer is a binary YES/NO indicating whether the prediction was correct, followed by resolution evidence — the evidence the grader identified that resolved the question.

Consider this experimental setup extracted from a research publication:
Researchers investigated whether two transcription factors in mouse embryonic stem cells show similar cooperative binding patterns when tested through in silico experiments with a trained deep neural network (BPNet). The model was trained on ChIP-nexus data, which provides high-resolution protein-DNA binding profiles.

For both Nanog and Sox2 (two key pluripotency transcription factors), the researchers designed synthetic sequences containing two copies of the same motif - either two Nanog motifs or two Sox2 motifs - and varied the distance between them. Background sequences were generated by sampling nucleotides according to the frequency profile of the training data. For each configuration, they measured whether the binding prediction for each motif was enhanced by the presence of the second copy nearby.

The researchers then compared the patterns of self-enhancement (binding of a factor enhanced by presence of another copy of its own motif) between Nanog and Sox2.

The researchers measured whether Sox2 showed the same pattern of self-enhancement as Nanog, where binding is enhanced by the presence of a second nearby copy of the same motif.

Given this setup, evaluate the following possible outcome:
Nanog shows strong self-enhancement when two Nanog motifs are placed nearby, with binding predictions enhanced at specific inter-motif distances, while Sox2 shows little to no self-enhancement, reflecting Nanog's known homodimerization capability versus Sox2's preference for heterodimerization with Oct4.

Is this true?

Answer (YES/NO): NO